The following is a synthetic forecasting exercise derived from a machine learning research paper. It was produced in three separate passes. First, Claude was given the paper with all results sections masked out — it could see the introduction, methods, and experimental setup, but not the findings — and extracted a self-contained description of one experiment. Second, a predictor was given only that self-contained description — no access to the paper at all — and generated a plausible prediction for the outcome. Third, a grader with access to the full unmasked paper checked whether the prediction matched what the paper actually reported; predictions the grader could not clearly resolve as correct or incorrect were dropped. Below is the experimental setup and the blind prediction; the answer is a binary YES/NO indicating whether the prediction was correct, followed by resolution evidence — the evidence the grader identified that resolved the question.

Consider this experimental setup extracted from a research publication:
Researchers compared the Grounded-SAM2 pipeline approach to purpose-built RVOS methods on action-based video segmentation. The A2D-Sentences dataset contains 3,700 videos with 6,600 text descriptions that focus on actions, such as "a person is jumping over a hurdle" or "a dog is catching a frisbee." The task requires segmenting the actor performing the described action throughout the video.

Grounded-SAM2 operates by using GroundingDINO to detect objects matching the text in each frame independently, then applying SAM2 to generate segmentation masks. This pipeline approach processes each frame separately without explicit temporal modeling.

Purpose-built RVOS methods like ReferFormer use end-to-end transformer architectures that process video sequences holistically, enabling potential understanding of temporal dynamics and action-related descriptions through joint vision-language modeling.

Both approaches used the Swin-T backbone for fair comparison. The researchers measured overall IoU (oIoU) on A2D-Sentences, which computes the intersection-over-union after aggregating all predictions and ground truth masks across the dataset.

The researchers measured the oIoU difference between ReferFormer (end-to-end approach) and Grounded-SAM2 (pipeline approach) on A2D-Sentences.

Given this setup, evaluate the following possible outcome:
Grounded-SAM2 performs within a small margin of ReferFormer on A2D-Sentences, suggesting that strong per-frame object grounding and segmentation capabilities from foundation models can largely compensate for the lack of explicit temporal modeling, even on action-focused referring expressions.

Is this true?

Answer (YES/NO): NO